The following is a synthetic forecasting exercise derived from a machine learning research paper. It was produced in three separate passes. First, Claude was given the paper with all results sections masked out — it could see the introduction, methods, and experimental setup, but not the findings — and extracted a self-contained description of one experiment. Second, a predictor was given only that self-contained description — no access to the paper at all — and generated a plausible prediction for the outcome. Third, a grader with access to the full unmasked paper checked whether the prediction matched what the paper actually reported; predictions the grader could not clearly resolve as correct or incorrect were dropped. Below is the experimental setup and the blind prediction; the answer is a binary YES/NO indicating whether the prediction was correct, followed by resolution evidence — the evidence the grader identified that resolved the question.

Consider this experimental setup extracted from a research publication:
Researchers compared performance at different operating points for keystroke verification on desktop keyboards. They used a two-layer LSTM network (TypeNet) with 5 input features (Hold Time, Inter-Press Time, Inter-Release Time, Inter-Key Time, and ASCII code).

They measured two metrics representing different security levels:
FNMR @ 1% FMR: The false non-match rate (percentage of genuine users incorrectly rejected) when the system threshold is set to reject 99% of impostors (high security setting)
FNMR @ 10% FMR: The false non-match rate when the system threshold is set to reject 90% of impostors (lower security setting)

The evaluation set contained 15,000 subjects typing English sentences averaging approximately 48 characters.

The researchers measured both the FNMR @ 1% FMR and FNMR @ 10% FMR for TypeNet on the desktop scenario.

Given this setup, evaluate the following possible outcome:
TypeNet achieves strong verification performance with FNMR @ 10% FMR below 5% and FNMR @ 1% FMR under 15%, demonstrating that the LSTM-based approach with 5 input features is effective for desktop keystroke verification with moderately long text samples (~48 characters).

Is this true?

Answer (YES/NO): NO